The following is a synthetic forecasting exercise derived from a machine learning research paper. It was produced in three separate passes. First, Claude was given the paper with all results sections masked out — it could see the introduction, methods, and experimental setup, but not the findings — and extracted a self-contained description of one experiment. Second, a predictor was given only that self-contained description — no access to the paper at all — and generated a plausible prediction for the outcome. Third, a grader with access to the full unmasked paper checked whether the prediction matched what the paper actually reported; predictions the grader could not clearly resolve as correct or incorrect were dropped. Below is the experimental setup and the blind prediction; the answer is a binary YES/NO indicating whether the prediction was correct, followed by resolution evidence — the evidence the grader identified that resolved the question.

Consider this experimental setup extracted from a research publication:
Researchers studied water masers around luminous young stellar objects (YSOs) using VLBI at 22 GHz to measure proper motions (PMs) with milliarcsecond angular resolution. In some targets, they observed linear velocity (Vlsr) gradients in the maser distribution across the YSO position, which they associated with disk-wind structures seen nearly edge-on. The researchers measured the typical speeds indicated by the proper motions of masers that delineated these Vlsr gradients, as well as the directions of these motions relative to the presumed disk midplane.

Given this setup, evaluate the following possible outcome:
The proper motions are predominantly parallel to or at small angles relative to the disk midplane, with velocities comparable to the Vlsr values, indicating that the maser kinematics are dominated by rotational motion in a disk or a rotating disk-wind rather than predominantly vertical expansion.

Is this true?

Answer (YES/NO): NO